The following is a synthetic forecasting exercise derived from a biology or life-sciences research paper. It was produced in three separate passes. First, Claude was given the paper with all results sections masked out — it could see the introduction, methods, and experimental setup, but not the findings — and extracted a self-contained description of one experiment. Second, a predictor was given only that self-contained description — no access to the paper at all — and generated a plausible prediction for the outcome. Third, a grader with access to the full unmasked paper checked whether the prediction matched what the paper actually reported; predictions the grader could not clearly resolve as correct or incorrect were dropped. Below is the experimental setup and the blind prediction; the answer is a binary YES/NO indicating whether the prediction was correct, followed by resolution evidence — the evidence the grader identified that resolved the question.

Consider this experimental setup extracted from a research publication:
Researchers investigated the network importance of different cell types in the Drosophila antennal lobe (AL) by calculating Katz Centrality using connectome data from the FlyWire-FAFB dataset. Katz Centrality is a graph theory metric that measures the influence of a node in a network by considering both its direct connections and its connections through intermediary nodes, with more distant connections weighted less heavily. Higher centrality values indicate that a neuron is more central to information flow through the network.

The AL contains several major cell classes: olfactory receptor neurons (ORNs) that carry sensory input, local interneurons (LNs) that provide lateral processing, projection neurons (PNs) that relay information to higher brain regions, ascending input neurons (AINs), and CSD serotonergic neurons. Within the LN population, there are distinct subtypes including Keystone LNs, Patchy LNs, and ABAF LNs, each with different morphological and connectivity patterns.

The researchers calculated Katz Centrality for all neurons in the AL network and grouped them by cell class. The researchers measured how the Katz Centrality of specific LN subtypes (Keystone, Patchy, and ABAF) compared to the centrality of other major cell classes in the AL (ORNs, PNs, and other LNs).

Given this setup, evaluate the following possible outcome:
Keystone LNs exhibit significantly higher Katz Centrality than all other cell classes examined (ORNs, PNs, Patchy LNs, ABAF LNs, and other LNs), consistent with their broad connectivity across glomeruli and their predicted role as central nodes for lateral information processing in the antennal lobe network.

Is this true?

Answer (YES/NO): NO